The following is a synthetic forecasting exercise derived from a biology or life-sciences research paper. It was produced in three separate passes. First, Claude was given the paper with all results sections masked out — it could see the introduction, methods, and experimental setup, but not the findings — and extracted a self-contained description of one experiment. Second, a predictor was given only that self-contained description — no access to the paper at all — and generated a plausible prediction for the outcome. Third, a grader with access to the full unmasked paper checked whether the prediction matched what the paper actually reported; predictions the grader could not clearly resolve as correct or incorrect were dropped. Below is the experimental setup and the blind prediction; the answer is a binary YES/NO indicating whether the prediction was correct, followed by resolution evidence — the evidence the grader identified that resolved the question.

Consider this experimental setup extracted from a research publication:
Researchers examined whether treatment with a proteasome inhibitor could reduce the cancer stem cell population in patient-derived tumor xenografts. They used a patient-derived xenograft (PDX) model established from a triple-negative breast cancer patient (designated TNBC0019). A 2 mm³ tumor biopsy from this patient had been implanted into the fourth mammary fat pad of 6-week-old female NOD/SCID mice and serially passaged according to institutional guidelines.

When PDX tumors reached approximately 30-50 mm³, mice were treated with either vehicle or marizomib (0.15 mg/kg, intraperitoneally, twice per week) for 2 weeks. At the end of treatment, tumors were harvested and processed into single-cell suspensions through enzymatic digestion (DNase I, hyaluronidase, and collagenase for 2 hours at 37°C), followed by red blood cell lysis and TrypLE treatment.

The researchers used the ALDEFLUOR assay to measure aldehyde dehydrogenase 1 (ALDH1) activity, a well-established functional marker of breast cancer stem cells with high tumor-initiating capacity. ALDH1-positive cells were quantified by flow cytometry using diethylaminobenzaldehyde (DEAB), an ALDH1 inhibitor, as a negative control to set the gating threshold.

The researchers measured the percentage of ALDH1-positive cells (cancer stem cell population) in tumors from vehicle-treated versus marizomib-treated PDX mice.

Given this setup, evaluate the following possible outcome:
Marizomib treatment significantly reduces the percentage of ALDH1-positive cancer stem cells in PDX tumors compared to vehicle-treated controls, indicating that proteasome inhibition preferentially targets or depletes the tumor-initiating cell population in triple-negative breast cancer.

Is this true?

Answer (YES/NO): YES